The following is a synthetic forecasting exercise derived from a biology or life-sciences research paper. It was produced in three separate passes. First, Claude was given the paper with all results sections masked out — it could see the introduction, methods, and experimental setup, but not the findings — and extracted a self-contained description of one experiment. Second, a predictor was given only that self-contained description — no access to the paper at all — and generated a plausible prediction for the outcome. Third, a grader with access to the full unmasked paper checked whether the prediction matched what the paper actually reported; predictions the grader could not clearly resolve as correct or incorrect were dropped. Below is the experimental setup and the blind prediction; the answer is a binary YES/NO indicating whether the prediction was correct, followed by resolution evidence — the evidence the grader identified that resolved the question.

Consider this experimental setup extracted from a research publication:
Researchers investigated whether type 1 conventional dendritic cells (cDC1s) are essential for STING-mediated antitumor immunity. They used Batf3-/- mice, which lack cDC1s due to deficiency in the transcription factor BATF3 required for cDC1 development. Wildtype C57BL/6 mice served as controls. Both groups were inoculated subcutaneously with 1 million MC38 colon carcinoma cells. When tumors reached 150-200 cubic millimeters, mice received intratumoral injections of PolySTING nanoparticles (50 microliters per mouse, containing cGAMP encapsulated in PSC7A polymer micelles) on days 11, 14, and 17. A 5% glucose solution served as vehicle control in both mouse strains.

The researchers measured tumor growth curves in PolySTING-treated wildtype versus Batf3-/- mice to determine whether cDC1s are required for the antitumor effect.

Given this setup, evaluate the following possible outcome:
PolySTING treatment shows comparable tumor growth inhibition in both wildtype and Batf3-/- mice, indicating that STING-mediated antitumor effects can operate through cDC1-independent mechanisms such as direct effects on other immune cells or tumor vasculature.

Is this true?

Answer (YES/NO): NO